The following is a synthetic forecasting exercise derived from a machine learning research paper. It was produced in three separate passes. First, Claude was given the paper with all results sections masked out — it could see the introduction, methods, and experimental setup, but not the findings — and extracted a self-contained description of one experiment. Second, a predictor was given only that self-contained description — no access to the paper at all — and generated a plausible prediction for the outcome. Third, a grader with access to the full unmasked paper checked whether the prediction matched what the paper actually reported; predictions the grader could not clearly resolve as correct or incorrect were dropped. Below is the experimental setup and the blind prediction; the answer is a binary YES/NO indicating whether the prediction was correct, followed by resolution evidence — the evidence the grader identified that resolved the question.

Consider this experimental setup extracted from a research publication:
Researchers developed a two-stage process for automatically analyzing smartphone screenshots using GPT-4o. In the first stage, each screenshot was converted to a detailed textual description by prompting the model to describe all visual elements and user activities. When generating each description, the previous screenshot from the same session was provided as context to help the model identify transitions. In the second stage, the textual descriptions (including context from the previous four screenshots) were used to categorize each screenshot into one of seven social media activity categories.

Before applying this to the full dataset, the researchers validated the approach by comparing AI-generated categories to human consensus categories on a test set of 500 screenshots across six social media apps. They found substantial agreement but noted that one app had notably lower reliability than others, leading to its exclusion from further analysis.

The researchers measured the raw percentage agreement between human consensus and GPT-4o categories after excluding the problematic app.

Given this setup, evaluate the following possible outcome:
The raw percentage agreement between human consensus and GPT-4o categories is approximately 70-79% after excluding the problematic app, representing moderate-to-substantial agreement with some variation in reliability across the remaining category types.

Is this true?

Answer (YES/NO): YES